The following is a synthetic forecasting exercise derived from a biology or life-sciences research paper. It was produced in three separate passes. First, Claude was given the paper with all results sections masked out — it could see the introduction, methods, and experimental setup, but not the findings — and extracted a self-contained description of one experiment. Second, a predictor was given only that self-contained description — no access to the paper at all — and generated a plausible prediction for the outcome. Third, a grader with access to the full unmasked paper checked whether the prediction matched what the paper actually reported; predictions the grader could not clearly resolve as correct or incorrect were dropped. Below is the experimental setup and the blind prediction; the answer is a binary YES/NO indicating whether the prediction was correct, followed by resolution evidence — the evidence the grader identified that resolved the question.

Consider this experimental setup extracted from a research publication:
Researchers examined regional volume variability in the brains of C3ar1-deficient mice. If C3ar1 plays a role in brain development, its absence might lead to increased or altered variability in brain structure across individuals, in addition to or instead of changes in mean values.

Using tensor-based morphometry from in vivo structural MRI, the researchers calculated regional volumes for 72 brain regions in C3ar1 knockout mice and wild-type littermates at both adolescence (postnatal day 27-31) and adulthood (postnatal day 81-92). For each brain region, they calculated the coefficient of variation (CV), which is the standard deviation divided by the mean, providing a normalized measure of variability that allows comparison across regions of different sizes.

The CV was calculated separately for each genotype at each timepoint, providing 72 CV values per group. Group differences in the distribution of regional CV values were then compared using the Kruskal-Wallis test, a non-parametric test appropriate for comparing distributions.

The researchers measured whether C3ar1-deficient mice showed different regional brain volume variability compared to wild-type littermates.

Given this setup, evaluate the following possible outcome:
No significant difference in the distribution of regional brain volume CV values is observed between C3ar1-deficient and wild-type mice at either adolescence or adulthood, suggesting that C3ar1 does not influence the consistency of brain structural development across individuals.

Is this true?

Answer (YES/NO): YES